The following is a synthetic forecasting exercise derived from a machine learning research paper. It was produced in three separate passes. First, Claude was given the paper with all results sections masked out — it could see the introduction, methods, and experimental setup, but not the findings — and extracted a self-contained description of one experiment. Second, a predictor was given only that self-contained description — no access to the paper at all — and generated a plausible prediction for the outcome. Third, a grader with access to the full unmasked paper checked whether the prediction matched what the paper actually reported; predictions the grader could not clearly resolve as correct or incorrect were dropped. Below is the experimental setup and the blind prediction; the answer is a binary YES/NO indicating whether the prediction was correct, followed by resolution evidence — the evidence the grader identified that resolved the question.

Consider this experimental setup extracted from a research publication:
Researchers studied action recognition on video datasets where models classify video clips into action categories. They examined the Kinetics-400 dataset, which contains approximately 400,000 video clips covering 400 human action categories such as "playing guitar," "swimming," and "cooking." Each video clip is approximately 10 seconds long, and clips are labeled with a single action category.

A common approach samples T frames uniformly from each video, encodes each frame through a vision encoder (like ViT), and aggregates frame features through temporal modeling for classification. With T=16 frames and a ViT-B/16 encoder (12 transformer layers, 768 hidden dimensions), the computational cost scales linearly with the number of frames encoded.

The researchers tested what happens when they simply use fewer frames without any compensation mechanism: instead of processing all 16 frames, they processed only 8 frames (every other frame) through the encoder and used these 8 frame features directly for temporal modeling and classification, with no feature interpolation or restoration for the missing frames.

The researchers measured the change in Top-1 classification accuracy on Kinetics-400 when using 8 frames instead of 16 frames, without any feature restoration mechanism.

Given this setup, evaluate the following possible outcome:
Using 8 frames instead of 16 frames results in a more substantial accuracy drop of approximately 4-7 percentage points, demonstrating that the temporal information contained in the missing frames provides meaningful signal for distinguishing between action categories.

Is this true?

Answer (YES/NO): NO